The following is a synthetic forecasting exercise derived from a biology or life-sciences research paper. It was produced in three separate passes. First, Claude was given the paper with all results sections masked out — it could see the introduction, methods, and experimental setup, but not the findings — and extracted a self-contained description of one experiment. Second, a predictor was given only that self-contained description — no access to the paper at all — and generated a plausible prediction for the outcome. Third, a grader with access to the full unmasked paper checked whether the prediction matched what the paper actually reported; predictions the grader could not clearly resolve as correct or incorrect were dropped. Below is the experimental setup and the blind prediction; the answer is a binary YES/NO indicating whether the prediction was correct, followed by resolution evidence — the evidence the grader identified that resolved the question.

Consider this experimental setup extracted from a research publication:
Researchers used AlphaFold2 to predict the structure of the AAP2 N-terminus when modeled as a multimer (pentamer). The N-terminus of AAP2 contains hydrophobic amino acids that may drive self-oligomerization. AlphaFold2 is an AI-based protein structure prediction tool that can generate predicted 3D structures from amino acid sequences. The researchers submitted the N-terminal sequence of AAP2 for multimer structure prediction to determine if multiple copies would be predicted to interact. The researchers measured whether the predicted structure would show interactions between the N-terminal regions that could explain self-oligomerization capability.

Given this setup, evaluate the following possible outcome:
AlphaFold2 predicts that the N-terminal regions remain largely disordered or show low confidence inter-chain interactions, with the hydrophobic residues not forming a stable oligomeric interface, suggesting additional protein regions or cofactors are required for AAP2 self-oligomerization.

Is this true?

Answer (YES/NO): NO